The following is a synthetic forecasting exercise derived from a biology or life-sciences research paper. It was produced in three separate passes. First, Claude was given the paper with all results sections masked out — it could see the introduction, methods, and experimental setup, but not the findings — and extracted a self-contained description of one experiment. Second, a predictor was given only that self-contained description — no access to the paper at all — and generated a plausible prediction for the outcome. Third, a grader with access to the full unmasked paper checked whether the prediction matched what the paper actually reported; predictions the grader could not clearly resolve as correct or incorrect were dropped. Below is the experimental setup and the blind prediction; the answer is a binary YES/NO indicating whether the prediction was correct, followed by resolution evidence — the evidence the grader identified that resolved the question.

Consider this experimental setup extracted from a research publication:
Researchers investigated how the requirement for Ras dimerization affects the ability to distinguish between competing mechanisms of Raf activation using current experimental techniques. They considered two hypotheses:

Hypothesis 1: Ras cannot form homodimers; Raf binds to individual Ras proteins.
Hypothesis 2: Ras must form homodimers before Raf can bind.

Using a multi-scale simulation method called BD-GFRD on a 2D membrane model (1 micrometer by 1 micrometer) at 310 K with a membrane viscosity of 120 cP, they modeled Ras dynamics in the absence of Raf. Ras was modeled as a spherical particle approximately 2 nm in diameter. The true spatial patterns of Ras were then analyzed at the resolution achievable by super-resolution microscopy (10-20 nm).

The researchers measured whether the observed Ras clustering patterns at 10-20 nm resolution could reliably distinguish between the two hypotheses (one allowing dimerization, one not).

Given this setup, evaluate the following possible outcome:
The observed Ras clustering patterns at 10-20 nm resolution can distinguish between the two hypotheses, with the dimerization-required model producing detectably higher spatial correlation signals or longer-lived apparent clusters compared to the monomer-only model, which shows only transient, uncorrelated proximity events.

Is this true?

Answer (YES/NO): NO